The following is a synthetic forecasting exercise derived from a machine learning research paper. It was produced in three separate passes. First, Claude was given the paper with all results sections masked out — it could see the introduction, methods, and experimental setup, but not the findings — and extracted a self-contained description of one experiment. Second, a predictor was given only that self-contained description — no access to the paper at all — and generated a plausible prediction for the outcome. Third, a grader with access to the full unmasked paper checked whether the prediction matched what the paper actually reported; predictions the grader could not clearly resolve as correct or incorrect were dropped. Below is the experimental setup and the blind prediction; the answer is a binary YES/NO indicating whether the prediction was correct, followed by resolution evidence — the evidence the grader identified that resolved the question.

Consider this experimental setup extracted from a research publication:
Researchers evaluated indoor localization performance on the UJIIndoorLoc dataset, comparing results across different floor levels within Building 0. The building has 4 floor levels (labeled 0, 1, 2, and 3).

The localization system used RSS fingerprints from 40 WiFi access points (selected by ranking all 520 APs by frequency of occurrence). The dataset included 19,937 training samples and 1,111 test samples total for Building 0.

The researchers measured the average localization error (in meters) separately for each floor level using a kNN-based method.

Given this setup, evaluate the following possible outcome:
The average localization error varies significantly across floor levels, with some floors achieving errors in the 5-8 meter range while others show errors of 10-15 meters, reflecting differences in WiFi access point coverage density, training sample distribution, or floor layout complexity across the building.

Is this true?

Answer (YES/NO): NO